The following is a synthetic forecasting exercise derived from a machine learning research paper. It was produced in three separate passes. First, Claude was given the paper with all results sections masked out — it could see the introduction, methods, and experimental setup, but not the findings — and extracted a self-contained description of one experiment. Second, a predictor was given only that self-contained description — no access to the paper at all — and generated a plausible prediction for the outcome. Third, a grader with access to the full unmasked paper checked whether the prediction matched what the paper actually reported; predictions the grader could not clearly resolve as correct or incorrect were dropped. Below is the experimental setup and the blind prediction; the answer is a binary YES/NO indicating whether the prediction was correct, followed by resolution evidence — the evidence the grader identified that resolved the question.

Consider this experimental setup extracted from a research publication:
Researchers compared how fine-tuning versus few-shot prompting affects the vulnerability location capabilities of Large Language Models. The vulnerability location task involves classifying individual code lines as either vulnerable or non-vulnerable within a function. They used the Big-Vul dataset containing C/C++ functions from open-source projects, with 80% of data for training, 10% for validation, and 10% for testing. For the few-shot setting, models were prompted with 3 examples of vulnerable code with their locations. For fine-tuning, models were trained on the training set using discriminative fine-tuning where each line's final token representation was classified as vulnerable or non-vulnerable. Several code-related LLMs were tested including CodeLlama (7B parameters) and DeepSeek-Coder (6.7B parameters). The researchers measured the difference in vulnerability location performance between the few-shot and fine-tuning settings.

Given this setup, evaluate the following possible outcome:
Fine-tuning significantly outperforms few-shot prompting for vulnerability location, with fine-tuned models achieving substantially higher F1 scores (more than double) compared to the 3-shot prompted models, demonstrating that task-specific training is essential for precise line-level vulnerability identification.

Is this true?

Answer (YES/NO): YES